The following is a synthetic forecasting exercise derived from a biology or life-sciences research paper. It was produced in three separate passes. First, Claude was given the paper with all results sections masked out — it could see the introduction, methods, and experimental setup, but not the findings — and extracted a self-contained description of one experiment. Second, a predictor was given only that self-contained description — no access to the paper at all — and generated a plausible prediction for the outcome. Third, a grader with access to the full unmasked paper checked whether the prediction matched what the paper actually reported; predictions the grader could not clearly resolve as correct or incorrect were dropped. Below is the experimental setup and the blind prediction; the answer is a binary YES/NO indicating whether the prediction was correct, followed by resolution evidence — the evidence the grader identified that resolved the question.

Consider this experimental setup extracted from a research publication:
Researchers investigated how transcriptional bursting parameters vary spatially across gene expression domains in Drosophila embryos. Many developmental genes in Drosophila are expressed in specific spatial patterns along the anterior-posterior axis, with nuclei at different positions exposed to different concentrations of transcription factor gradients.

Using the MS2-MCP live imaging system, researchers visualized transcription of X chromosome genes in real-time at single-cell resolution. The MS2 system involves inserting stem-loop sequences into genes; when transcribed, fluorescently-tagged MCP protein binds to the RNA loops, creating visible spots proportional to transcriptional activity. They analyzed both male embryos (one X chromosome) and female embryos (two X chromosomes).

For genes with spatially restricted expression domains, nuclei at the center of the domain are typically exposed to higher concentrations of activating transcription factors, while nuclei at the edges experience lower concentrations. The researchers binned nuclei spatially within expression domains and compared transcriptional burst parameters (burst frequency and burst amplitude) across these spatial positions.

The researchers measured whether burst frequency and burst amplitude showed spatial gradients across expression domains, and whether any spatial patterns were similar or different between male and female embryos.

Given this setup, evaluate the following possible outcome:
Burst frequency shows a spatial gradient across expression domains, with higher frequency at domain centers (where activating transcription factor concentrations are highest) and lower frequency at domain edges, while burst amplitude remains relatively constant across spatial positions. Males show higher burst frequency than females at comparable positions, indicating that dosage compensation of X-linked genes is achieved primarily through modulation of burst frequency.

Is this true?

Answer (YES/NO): NO